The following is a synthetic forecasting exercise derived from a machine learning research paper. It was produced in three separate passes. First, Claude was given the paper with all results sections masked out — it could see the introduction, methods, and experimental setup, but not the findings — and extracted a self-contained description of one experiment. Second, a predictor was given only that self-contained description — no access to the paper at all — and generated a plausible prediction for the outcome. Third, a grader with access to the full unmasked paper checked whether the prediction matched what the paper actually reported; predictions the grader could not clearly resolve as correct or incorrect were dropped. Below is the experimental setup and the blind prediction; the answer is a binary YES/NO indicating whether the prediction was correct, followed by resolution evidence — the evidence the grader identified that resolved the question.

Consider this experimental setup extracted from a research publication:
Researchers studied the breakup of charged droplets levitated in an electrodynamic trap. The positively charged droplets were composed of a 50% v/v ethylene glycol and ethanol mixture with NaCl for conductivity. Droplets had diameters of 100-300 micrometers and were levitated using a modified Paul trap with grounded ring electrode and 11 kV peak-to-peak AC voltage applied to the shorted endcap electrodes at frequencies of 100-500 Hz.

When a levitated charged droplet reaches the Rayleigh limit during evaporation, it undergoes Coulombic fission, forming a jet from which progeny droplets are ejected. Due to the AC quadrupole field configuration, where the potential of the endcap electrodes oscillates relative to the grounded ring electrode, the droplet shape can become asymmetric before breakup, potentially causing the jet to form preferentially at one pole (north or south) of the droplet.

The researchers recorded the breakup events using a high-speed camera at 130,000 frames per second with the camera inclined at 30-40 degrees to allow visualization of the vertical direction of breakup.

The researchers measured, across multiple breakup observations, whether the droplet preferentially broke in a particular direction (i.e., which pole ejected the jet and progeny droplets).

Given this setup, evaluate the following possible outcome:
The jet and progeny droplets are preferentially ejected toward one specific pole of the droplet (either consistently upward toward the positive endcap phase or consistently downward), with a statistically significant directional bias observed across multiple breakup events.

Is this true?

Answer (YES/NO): YES